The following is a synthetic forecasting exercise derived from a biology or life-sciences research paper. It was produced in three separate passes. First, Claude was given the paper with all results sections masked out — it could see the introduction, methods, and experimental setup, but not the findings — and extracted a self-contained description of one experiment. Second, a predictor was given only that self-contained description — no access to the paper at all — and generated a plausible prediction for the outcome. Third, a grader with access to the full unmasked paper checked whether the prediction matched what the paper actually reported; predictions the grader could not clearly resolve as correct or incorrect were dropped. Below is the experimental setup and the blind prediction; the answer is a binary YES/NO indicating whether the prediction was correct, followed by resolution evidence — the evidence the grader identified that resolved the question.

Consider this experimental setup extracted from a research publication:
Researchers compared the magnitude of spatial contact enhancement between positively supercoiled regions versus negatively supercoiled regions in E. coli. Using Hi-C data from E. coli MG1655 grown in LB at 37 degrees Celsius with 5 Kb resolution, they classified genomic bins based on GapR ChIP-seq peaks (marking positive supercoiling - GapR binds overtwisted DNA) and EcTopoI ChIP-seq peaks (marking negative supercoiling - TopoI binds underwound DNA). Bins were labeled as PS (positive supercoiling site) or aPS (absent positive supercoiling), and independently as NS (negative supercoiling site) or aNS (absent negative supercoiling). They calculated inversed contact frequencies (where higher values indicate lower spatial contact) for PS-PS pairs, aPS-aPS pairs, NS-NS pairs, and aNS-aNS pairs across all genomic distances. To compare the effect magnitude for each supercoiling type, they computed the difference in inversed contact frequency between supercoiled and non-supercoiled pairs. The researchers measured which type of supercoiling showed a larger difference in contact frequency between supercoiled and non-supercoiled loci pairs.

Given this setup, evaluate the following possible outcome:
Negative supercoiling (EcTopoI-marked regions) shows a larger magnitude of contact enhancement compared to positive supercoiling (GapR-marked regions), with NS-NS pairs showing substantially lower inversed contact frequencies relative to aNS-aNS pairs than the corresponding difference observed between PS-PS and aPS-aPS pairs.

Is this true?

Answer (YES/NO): NO